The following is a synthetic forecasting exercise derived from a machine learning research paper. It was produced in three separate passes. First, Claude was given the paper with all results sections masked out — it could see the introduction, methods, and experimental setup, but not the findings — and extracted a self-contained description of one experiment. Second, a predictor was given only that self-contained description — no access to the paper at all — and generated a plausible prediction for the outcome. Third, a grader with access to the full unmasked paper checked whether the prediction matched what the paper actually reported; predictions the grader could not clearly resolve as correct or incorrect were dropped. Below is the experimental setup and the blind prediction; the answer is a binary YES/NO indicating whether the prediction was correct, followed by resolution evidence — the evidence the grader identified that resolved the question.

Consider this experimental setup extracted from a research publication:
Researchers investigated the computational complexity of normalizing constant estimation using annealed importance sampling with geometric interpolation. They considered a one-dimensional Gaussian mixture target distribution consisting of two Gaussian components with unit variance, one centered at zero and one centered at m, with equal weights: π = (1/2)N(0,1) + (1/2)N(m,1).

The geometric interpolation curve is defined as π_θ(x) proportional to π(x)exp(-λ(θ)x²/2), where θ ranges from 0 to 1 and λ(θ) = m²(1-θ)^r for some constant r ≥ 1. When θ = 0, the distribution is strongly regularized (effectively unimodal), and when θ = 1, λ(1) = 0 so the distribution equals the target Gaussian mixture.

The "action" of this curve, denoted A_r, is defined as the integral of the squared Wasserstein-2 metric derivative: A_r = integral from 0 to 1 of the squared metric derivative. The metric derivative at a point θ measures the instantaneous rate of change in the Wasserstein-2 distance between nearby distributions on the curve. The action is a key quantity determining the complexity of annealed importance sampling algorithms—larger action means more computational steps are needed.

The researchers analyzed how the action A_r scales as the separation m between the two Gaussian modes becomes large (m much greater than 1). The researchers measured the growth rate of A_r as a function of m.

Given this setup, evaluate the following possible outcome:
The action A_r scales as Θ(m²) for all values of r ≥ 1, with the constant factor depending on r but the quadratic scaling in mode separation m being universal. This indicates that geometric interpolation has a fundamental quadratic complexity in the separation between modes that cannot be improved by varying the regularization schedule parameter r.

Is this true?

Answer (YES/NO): NO